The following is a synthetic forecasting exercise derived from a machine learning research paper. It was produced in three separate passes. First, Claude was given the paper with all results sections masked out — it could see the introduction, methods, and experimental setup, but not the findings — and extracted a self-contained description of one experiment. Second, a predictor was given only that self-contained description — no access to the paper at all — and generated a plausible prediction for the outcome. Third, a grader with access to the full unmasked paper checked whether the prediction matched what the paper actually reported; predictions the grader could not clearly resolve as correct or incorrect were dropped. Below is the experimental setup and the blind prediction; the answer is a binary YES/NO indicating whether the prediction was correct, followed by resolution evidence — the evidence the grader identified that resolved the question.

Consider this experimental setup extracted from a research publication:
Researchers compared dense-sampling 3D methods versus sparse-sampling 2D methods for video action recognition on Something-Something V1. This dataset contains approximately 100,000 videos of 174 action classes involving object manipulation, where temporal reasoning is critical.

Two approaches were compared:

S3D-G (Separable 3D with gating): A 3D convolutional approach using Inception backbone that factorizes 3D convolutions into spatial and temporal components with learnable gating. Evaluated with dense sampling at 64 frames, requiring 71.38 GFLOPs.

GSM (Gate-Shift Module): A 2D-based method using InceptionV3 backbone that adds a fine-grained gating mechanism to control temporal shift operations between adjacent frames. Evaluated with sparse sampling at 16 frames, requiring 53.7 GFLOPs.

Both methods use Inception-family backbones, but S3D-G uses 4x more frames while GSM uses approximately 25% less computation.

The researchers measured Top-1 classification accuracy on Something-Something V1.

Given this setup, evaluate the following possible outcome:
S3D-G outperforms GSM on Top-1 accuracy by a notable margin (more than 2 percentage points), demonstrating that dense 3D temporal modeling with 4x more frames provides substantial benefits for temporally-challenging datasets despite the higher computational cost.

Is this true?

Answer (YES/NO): NO